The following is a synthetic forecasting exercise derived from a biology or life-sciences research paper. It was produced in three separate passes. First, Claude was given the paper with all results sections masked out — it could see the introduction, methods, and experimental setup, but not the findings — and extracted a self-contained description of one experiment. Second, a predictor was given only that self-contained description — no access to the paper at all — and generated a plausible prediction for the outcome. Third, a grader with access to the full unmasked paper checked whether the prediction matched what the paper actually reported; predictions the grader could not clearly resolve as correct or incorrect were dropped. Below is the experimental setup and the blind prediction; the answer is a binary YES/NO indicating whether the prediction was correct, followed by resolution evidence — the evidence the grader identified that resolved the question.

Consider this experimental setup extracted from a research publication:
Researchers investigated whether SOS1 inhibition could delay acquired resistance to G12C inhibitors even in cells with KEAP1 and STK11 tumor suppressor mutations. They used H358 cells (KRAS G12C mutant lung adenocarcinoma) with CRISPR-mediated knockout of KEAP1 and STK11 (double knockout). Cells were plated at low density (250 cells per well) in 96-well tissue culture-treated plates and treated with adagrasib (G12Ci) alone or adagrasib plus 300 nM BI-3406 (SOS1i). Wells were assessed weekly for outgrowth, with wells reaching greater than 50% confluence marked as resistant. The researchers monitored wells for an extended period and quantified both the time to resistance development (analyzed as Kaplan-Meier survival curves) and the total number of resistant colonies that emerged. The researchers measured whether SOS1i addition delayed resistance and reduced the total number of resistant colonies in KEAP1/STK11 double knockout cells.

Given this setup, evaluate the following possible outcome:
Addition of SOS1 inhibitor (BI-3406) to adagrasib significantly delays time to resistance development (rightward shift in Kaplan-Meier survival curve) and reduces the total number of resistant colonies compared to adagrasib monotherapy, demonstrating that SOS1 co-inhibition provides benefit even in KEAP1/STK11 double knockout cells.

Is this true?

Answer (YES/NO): YES